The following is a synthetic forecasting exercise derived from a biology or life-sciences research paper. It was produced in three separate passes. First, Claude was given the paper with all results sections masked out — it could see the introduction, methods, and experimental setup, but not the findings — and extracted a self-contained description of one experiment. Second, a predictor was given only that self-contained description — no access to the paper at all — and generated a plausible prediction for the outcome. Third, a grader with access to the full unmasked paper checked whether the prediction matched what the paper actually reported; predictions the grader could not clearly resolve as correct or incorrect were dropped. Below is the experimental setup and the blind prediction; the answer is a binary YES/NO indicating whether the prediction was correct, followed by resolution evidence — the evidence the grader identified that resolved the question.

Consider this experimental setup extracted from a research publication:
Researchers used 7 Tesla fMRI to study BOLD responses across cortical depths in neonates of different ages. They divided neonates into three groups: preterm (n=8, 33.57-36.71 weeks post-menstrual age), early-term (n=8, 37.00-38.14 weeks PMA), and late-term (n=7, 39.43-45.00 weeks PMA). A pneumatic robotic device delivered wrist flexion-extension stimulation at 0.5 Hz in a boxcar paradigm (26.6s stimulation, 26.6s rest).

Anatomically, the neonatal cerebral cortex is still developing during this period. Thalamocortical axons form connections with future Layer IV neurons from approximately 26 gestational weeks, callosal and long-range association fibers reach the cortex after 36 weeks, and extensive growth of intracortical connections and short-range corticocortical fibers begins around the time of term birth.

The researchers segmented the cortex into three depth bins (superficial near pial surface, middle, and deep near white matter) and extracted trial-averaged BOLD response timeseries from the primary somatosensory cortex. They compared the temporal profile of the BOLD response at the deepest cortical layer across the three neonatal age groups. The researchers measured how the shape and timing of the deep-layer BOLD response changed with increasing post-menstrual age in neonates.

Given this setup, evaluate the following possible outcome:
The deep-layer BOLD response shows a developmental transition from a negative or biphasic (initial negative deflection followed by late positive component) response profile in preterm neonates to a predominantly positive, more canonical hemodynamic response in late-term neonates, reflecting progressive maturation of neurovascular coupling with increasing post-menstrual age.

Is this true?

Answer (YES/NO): NO